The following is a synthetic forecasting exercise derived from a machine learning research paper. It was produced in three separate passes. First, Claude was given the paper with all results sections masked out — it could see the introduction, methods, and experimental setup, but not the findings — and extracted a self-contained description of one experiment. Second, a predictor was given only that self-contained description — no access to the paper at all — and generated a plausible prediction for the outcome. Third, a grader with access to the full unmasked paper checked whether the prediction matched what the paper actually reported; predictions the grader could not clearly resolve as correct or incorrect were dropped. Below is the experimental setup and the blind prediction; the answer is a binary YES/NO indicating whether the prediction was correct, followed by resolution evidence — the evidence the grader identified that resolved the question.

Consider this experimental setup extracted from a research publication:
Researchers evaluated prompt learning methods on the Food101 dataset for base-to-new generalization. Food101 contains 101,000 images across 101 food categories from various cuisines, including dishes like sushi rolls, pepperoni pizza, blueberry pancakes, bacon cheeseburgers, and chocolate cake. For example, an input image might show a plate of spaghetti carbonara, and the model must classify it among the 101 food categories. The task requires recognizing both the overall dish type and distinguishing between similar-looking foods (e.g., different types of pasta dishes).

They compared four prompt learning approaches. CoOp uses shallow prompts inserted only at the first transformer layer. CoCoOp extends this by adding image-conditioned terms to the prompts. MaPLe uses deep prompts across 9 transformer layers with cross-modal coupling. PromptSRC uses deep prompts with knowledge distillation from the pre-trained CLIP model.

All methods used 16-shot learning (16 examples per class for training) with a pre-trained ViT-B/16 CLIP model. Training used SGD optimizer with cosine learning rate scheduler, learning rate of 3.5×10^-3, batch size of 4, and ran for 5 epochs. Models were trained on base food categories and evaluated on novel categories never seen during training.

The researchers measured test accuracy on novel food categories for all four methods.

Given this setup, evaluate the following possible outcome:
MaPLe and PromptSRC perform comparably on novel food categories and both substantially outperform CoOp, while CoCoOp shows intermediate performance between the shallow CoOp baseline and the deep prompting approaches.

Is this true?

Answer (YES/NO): NO